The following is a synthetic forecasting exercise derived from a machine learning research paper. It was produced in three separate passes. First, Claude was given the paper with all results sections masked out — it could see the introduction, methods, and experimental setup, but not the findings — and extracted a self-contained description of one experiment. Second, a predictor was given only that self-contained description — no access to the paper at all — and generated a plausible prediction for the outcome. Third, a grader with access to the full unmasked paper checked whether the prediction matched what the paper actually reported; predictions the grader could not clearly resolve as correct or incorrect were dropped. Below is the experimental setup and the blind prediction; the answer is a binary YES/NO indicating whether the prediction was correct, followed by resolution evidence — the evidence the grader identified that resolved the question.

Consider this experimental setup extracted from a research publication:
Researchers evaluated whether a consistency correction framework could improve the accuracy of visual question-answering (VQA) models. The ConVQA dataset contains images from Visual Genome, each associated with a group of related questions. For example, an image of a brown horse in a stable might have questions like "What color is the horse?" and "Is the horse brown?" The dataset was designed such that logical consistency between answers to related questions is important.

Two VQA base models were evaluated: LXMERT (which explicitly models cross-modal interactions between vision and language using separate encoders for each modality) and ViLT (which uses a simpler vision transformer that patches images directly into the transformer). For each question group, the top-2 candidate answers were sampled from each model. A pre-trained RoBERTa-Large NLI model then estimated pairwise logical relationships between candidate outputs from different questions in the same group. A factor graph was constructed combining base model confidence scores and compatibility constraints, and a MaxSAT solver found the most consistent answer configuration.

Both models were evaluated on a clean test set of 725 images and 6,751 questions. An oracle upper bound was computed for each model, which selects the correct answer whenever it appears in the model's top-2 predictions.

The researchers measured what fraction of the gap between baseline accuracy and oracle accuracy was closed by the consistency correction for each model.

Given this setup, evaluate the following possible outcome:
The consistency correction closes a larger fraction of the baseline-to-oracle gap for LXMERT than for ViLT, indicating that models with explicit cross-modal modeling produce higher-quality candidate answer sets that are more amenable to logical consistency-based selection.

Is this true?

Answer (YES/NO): YES